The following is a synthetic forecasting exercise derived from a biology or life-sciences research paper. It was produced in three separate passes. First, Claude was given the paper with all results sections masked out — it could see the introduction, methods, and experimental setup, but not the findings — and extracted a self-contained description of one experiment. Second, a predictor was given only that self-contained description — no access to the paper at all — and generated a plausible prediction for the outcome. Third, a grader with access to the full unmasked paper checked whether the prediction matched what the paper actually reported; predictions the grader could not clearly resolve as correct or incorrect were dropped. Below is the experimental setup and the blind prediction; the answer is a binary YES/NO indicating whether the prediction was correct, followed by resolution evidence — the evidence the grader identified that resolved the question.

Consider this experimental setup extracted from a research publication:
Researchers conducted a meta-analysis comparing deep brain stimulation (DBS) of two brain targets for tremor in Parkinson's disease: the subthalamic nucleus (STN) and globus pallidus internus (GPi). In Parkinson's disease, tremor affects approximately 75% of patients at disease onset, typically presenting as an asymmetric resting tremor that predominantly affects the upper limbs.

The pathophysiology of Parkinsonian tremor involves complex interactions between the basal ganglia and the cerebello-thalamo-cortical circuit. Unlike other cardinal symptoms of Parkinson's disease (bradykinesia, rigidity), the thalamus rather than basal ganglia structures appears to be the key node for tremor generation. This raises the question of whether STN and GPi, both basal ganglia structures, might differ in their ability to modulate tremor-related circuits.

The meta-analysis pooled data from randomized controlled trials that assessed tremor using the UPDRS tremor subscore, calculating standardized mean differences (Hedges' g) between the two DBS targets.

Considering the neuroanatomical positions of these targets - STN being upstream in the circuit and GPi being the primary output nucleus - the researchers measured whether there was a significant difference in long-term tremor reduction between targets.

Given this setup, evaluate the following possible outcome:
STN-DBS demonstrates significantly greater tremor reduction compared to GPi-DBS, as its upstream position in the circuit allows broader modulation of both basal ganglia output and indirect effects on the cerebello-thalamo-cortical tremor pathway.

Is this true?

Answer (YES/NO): NO